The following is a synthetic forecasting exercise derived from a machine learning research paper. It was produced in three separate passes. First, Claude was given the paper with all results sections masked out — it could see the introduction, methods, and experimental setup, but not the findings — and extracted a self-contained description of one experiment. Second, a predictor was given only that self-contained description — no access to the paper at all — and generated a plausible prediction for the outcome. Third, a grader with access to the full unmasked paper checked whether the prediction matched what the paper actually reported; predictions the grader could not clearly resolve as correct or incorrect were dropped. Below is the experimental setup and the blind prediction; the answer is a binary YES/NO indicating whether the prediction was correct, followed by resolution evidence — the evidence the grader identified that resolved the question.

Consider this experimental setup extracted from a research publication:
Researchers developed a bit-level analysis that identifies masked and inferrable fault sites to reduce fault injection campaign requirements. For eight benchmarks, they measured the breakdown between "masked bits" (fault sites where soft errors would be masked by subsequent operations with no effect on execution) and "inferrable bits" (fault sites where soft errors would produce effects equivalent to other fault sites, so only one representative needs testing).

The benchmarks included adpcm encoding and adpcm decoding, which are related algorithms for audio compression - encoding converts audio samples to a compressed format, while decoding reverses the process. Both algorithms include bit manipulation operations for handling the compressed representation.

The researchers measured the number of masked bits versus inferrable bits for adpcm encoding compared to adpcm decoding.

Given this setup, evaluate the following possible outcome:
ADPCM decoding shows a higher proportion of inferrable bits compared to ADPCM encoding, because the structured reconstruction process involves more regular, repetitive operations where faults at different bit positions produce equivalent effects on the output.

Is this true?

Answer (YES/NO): NO